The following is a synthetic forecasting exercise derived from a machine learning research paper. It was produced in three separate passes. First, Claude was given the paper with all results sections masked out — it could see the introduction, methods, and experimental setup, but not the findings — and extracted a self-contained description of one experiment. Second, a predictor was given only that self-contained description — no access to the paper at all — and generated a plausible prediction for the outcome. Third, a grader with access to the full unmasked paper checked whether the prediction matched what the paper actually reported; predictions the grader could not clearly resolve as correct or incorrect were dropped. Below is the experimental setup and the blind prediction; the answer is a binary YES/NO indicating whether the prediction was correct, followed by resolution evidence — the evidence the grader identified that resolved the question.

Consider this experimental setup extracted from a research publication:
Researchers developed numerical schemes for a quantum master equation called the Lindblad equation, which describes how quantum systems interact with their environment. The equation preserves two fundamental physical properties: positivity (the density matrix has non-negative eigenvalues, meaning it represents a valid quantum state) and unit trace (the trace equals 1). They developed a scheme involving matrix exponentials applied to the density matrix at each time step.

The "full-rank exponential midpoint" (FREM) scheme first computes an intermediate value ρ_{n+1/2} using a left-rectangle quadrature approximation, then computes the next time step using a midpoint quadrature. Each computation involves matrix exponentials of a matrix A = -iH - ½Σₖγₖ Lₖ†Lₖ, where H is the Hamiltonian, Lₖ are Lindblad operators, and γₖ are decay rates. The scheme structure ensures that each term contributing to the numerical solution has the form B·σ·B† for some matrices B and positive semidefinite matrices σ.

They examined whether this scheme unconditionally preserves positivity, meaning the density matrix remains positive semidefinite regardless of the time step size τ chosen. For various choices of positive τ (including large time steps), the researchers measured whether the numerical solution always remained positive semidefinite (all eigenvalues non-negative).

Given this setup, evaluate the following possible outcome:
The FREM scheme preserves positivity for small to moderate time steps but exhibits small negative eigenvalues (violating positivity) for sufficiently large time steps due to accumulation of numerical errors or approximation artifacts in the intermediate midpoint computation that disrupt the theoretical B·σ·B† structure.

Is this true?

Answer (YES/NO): NO